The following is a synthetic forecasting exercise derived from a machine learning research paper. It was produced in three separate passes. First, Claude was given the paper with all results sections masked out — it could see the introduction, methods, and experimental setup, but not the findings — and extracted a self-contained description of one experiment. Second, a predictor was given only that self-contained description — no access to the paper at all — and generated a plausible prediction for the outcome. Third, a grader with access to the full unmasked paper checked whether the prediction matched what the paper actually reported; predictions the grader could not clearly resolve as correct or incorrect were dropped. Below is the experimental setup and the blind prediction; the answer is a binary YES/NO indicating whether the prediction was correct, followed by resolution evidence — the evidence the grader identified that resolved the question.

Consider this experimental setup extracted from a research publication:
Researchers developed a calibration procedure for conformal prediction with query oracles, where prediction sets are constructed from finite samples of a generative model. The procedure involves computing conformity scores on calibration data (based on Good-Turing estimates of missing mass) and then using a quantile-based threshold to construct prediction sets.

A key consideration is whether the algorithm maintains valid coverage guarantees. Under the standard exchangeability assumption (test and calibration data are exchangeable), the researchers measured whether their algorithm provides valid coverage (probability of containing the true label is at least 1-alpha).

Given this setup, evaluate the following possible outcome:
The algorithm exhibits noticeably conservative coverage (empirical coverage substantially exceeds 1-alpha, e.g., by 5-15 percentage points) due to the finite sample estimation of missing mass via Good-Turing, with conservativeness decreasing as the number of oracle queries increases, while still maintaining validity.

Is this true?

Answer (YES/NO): NO